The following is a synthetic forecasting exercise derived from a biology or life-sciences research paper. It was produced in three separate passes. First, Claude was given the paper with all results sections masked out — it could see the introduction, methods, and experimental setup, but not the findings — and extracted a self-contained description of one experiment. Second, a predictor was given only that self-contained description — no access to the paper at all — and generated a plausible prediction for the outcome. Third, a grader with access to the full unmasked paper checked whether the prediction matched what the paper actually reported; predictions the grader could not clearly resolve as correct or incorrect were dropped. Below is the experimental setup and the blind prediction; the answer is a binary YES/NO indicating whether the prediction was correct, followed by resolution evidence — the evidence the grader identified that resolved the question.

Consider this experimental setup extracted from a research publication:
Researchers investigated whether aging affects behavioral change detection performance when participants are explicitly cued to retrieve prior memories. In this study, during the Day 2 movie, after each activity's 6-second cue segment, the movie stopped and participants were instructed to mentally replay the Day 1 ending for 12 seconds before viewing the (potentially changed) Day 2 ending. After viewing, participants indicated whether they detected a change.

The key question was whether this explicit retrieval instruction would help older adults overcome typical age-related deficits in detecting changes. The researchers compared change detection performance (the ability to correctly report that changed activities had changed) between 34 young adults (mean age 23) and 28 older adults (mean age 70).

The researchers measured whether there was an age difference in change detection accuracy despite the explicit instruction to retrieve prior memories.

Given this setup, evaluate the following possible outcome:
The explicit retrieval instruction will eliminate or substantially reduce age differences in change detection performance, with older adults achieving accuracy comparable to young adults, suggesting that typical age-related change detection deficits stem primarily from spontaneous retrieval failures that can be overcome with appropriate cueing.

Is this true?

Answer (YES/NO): NO